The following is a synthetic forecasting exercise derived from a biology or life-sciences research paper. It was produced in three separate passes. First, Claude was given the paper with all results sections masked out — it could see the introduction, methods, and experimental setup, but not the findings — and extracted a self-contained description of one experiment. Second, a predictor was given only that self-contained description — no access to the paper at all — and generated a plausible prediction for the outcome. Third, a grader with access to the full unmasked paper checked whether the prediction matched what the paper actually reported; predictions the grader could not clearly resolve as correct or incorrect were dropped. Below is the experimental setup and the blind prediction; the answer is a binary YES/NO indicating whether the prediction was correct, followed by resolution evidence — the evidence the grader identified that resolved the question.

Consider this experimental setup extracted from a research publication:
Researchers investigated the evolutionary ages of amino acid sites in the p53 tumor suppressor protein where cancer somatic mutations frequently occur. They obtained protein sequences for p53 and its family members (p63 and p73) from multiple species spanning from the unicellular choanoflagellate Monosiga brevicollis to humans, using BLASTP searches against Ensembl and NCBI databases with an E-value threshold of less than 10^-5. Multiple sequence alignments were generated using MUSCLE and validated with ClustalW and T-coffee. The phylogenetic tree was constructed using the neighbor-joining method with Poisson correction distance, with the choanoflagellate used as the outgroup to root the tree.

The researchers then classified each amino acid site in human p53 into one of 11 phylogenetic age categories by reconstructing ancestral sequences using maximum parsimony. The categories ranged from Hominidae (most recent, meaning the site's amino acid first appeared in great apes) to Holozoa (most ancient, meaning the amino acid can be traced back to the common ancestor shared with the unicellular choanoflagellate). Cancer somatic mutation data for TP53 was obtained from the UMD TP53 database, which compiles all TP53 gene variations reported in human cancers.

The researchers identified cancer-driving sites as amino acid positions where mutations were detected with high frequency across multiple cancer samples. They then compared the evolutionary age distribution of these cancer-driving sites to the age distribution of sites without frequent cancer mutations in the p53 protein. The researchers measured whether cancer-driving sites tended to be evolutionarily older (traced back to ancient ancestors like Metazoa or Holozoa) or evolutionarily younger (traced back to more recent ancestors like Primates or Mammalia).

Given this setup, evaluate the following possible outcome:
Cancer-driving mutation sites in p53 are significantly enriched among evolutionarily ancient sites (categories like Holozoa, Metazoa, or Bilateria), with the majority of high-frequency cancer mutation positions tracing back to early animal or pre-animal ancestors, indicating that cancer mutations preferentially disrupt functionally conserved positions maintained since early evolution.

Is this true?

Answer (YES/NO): YES